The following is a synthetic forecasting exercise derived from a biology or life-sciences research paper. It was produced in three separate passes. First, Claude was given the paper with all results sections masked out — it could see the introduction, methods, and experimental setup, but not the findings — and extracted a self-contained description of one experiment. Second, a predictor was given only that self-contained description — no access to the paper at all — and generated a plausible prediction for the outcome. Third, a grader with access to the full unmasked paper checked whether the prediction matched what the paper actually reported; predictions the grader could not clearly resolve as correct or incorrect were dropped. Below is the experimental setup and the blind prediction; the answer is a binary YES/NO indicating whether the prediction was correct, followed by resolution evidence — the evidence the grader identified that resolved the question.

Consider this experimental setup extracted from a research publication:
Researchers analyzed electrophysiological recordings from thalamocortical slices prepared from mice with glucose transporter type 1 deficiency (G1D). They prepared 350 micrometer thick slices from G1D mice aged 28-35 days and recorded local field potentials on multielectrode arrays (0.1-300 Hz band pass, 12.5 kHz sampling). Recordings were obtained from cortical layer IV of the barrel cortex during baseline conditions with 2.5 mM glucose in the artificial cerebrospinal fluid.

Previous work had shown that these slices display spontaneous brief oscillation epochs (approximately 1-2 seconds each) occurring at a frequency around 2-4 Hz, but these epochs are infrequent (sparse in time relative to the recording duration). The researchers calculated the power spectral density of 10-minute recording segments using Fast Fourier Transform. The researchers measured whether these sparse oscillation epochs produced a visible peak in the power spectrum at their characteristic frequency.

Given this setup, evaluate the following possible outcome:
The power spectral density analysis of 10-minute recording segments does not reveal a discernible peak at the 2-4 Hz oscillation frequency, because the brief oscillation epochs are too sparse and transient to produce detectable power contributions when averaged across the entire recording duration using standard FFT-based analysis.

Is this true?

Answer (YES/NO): YES